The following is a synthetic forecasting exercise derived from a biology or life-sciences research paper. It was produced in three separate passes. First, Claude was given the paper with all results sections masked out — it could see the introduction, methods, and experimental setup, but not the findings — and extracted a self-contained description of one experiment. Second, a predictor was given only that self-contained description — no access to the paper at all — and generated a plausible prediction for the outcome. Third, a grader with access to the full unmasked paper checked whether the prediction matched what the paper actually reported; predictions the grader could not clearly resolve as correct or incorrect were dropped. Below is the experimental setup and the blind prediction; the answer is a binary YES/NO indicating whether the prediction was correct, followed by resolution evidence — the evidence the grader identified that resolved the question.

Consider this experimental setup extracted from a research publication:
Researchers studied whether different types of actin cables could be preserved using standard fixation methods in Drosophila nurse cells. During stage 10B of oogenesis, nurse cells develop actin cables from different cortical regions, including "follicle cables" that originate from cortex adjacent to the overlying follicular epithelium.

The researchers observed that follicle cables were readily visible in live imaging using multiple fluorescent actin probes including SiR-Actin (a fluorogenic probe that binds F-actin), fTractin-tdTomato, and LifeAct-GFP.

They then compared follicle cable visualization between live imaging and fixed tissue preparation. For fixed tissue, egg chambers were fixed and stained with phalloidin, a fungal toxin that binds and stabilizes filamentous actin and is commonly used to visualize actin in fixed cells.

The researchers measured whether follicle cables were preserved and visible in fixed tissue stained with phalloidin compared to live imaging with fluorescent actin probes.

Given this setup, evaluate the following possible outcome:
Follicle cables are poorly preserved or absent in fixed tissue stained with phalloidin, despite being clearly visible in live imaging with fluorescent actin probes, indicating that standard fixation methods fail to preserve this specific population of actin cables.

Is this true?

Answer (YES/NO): YES